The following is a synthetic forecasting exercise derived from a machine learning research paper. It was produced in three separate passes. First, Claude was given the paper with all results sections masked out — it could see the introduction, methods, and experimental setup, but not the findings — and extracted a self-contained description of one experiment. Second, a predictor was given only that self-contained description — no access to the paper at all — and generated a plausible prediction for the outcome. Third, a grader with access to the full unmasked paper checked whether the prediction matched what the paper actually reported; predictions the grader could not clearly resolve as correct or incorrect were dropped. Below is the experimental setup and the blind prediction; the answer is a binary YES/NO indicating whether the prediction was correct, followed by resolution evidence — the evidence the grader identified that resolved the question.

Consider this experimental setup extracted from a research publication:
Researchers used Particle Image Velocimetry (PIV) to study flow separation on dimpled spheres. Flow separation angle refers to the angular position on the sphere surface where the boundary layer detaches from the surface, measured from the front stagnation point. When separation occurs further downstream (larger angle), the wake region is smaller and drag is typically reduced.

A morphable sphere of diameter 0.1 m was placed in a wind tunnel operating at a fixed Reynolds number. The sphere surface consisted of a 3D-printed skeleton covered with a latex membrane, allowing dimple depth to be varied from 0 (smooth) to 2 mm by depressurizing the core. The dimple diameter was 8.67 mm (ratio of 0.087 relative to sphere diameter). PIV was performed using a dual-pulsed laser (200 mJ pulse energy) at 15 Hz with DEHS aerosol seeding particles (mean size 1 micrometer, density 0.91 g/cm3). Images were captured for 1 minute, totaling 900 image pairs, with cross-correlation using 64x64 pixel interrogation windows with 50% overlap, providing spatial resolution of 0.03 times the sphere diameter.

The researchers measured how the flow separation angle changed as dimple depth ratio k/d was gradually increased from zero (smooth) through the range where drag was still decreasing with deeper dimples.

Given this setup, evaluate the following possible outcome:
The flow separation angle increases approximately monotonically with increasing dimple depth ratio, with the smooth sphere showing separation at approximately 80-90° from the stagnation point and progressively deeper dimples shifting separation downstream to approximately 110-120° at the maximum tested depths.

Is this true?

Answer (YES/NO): NO